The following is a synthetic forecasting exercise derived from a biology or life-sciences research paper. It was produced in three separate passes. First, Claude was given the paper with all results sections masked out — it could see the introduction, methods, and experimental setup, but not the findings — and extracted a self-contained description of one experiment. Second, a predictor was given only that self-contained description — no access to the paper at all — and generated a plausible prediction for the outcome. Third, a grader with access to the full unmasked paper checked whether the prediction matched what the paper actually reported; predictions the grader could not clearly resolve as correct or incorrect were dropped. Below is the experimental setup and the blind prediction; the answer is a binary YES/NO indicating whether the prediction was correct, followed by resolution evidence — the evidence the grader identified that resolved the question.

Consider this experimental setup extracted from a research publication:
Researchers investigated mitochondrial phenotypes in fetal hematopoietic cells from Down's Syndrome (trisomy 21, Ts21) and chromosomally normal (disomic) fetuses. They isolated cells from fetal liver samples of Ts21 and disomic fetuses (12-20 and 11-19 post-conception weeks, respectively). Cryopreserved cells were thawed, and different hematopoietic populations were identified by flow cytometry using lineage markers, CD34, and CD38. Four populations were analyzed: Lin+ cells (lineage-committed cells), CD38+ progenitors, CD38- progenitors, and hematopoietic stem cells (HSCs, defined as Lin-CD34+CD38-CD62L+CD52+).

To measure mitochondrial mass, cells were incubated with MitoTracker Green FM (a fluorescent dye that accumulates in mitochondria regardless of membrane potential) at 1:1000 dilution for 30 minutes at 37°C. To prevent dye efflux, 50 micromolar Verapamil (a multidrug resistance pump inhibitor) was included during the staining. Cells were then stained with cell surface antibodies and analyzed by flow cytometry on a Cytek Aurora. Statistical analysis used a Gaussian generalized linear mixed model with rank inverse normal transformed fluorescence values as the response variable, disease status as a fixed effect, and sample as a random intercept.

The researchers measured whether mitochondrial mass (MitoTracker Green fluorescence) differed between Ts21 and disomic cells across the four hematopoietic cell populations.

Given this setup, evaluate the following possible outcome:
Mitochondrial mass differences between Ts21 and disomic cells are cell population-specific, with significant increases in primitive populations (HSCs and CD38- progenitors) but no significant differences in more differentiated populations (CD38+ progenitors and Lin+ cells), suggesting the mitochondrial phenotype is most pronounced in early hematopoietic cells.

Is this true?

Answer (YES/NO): NO